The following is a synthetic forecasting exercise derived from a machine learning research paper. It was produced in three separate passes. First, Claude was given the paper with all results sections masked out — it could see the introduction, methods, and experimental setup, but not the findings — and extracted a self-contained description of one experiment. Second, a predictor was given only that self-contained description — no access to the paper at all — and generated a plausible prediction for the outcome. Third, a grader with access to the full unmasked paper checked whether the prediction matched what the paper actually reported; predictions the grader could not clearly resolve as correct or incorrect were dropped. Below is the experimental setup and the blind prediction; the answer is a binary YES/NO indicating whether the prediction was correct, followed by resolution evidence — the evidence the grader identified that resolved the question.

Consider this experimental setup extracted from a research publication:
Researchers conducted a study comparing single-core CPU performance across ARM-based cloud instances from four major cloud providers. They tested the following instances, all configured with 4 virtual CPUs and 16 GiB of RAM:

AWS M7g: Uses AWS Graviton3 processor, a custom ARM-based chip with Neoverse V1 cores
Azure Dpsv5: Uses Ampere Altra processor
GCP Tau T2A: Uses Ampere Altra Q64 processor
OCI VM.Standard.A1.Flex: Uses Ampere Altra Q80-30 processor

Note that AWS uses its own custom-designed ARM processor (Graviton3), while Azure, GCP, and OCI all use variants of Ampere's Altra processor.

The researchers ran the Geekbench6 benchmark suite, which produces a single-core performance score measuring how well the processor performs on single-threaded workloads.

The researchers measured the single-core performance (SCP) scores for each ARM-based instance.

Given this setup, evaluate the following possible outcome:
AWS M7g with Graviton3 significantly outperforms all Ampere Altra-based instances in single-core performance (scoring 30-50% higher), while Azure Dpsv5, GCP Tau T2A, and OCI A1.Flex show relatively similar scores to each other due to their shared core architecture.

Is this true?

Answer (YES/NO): YES